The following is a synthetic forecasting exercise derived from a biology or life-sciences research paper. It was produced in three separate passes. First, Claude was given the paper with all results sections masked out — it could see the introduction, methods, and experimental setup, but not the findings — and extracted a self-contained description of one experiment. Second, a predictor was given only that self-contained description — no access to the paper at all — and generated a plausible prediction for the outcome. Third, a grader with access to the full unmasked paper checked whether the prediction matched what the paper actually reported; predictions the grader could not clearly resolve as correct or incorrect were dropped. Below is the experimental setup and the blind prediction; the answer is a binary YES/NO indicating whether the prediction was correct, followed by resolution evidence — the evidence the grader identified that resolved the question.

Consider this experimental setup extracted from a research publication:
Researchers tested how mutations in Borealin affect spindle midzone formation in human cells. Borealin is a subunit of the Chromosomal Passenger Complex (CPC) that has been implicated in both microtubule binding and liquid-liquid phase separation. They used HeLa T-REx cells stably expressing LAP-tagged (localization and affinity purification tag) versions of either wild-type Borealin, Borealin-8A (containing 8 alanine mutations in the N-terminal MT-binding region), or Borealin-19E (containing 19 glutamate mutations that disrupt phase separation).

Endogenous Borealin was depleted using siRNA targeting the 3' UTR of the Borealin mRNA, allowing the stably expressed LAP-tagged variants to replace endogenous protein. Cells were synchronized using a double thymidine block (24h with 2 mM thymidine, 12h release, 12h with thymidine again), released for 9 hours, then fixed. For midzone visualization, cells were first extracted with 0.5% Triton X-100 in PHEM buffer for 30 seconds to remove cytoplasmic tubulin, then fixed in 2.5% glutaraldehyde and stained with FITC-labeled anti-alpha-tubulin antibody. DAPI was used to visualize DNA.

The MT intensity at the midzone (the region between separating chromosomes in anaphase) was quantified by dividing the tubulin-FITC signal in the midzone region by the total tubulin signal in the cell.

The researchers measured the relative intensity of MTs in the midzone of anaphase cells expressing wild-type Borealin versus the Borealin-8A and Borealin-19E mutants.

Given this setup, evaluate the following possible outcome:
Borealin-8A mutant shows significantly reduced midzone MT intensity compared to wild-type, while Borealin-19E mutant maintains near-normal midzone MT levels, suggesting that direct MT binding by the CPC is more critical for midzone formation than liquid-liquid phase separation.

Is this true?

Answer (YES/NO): NO